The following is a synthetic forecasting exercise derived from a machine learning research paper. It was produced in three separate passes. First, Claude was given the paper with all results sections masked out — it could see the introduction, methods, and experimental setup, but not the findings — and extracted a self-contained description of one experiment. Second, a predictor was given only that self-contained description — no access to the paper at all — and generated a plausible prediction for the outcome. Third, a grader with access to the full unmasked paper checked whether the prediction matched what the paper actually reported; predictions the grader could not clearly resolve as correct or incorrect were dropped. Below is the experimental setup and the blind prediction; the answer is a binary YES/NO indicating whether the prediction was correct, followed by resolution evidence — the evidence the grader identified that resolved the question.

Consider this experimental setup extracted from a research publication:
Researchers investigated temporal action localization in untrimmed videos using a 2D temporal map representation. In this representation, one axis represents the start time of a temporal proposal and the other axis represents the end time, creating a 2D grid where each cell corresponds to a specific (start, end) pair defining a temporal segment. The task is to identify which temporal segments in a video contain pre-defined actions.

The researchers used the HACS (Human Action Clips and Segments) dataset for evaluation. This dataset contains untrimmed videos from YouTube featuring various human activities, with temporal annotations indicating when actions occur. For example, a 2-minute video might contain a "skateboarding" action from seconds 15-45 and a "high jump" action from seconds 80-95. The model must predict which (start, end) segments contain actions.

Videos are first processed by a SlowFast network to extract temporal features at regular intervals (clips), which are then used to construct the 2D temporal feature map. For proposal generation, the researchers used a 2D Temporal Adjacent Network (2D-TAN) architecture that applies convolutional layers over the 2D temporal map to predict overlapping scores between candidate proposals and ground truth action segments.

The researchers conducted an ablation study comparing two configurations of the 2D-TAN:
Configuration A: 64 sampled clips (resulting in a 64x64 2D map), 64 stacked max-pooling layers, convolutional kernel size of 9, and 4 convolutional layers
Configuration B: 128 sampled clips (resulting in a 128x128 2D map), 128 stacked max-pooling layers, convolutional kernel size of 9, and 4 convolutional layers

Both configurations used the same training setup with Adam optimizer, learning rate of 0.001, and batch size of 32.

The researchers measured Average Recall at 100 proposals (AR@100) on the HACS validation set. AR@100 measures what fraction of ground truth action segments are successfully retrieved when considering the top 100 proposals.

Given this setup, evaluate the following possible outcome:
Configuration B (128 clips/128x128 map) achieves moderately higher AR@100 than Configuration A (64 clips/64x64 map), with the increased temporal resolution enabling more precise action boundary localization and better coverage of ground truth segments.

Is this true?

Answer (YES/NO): YES